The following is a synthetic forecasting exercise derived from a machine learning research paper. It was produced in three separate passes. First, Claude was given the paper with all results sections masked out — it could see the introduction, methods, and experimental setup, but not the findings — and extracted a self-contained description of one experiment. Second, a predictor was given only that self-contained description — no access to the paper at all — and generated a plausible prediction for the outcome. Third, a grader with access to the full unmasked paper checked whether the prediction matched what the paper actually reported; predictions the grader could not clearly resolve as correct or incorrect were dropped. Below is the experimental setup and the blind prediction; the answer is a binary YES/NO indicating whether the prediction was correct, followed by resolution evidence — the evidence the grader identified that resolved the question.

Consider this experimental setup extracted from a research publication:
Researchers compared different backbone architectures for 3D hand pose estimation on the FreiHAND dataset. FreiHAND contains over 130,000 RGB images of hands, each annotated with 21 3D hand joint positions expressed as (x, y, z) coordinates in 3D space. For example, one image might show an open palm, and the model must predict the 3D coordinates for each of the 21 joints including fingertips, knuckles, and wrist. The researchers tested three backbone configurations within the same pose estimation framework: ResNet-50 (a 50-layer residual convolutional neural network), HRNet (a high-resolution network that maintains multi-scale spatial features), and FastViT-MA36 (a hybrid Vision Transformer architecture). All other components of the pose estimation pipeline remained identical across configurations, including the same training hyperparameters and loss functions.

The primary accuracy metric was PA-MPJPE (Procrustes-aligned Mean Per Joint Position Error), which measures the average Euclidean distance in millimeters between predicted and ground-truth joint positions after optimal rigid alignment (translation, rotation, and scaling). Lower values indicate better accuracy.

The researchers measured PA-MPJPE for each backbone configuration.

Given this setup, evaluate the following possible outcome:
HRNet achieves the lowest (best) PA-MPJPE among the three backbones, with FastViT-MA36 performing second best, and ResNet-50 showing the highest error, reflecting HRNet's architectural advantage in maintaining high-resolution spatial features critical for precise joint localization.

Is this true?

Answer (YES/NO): NO